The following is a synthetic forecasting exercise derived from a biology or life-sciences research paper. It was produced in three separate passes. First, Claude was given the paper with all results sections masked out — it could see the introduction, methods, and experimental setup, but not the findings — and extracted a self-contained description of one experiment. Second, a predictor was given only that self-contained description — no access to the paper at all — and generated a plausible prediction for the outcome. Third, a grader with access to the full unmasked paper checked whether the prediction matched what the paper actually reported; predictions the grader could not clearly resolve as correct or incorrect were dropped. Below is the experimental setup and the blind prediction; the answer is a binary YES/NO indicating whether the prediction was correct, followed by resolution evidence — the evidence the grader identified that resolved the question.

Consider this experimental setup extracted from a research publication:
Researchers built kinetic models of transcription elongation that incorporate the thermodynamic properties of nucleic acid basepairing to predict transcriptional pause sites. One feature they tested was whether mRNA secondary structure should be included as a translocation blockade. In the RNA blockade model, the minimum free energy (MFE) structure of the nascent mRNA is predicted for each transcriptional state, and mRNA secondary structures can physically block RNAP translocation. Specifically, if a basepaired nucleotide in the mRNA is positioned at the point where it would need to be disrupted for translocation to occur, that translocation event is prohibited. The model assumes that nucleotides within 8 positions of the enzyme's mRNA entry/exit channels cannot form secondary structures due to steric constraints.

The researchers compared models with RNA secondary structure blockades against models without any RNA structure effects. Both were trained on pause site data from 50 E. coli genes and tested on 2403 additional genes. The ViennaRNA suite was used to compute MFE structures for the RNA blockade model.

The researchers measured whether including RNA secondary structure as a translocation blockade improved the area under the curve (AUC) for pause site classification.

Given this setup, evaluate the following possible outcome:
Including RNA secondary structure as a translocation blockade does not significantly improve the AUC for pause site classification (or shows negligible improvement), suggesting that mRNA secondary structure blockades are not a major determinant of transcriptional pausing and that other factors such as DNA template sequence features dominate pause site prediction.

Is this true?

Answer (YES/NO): YES